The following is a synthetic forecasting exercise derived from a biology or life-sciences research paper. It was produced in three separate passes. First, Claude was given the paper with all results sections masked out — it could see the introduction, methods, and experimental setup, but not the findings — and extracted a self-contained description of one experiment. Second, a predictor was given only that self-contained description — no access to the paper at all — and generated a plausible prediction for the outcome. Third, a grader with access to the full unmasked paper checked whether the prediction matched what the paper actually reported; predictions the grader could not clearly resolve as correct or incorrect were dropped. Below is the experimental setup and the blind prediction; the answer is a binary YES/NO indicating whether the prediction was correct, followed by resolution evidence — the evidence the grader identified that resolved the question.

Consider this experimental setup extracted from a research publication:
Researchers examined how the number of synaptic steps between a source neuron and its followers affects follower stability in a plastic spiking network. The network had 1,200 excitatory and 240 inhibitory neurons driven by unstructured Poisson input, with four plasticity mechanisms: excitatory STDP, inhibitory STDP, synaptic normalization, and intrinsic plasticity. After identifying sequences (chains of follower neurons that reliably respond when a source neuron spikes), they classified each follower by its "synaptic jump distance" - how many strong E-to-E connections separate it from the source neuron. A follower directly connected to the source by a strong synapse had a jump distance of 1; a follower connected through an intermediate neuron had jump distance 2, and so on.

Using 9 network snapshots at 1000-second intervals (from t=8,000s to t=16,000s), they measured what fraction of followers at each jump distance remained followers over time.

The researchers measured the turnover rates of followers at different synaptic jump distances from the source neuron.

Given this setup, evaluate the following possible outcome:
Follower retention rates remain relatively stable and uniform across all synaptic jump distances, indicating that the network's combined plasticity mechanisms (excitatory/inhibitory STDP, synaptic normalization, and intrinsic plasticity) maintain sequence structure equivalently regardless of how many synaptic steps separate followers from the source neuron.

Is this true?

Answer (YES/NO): NO